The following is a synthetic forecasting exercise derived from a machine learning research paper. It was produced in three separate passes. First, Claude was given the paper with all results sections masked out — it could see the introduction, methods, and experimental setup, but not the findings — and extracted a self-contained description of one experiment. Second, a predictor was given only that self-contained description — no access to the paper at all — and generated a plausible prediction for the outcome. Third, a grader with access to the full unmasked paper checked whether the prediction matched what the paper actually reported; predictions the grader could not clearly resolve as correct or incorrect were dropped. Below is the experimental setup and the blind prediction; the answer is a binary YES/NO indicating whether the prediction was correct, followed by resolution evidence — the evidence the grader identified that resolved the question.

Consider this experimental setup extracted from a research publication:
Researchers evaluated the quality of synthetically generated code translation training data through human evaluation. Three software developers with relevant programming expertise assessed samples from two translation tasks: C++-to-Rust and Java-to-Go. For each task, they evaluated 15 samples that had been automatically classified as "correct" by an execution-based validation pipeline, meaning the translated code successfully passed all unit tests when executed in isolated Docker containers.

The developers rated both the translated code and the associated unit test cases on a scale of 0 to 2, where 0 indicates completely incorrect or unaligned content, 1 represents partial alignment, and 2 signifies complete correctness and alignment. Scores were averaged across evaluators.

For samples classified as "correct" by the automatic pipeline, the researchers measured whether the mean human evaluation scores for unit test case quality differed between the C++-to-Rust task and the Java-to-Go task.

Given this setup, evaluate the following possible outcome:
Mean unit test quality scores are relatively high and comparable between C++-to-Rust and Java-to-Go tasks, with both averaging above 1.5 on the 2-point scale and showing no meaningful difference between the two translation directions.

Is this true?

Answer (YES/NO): YES